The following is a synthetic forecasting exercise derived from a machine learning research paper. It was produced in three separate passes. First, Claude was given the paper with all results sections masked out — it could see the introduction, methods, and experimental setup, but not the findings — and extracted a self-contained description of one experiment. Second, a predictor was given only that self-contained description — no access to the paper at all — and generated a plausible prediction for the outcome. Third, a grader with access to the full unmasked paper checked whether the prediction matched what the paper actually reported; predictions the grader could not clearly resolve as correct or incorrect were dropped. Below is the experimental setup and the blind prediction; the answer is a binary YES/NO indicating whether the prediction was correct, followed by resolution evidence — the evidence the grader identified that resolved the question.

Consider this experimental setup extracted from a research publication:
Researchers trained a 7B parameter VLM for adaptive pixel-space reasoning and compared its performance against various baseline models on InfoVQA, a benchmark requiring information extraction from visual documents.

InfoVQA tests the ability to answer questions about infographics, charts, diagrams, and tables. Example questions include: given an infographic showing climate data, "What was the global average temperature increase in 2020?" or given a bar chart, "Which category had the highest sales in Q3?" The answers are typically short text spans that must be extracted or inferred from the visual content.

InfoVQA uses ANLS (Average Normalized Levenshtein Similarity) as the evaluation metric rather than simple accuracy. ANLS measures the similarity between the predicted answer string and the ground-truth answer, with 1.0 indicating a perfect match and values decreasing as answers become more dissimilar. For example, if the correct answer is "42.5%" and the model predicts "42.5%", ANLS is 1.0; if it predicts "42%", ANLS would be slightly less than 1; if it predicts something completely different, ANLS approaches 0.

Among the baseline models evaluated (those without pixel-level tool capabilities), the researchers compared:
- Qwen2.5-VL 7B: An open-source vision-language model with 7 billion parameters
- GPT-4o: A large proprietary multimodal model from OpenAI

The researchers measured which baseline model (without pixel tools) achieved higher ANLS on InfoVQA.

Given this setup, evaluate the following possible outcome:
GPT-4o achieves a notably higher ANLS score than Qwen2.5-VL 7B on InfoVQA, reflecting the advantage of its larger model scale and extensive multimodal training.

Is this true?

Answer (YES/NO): NO